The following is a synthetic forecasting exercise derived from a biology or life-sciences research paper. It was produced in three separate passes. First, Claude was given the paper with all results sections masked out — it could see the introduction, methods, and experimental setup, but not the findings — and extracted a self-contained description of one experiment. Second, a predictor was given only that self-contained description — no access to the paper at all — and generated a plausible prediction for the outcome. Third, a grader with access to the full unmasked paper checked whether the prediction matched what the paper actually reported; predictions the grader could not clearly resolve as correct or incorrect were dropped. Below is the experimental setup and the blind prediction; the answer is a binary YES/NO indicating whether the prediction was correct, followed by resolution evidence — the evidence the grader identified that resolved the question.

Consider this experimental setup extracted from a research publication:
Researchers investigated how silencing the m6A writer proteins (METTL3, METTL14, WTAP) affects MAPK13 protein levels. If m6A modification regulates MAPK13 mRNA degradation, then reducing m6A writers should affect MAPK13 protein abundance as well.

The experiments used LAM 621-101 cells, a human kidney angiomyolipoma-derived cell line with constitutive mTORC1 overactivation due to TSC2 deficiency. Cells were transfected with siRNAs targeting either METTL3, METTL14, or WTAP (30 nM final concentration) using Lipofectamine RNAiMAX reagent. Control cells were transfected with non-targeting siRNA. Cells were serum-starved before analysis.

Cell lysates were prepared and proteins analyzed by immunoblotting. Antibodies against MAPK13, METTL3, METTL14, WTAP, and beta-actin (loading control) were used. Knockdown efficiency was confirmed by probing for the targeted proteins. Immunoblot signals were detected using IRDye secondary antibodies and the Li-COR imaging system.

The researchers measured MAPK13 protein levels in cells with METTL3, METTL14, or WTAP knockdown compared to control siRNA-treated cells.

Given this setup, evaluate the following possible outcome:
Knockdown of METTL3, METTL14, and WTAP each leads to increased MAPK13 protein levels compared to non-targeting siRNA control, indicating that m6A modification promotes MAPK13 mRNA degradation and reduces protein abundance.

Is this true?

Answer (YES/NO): YES